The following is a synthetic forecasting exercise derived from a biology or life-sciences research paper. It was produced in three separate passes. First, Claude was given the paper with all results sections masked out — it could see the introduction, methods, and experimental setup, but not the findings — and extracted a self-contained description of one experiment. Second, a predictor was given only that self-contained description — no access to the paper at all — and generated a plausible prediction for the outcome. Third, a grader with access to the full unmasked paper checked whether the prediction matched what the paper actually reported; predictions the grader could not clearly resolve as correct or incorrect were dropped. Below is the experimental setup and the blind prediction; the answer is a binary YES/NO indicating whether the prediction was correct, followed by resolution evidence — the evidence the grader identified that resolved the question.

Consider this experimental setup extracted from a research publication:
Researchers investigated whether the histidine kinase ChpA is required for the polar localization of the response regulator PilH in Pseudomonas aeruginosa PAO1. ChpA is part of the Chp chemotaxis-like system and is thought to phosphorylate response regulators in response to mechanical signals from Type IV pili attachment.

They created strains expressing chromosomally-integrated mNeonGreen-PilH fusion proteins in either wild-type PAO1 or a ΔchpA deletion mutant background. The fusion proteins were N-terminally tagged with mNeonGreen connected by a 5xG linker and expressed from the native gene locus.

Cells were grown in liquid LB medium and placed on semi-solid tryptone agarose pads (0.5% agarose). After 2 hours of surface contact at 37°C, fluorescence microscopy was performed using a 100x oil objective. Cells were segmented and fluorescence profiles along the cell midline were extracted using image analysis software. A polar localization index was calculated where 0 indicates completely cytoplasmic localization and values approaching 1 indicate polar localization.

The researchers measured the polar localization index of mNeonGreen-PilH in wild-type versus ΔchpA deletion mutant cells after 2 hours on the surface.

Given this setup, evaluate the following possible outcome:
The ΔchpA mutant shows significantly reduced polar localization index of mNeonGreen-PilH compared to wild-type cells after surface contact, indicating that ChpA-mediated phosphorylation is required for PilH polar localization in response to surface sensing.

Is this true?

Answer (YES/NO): NO